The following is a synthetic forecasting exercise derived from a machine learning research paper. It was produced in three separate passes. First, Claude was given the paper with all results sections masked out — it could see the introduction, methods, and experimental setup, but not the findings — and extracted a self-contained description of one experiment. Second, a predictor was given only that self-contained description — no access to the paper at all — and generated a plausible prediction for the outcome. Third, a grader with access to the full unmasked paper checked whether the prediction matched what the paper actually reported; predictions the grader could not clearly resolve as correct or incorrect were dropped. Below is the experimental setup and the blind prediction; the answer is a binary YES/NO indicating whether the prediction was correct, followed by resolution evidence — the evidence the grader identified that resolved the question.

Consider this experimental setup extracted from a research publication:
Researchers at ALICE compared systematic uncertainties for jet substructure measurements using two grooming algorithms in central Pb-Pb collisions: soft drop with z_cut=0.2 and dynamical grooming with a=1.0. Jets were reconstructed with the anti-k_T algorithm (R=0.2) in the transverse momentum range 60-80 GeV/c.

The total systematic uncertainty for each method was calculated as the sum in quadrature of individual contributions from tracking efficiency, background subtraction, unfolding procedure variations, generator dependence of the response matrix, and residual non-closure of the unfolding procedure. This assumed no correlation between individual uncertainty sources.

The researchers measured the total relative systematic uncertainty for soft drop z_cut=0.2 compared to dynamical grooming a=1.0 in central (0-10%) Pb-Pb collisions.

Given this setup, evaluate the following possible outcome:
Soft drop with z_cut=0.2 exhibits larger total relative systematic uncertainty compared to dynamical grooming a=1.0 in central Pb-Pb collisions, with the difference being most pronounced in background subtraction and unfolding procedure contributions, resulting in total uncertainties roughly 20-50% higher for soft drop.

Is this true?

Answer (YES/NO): NO